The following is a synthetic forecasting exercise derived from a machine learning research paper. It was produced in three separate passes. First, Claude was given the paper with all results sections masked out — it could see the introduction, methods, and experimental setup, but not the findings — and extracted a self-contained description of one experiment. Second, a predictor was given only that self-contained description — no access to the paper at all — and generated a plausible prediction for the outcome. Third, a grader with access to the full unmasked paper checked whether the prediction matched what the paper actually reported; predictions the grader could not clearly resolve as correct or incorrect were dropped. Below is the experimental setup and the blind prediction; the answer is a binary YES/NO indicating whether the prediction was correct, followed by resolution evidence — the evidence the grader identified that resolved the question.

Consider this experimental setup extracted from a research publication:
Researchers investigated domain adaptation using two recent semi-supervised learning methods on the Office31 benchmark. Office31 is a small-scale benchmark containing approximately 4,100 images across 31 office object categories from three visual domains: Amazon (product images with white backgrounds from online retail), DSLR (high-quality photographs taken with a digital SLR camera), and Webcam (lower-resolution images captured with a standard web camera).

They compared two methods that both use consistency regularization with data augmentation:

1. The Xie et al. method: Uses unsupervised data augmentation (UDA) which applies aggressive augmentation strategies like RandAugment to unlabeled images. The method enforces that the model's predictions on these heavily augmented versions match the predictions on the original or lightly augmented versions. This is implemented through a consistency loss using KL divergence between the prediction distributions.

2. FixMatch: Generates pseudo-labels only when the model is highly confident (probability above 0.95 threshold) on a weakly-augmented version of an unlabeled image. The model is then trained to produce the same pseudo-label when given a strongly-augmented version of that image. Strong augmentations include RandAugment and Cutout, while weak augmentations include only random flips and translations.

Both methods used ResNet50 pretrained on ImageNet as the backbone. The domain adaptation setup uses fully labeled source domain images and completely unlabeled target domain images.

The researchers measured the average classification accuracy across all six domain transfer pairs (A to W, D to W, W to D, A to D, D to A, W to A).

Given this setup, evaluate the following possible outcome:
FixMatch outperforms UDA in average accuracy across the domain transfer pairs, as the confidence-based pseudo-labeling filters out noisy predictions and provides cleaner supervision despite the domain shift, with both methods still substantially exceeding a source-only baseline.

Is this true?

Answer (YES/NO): NO